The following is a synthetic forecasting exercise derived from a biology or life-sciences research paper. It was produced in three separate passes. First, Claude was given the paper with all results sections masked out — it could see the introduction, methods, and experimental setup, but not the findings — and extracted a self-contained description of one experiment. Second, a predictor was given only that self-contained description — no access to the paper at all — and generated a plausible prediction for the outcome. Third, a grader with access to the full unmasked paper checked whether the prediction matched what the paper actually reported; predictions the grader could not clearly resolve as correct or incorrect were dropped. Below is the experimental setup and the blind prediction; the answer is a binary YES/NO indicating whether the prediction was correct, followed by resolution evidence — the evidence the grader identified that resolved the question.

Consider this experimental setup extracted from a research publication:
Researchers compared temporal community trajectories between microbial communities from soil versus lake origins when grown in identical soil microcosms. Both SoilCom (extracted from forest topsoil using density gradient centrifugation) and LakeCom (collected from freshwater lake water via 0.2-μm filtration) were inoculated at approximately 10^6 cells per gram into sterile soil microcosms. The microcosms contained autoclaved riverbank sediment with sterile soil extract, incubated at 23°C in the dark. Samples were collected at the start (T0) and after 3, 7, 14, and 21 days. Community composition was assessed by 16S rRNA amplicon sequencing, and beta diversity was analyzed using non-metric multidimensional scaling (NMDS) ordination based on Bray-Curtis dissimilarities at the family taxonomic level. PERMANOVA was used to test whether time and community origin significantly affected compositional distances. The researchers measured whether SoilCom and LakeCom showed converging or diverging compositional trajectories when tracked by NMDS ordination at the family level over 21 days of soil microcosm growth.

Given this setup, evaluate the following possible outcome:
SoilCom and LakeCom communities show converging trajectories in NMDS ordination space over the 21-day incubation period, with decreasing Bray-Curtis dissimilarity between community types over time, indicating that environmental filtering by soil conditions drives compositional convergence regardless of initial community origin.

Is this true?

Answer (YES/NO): NO